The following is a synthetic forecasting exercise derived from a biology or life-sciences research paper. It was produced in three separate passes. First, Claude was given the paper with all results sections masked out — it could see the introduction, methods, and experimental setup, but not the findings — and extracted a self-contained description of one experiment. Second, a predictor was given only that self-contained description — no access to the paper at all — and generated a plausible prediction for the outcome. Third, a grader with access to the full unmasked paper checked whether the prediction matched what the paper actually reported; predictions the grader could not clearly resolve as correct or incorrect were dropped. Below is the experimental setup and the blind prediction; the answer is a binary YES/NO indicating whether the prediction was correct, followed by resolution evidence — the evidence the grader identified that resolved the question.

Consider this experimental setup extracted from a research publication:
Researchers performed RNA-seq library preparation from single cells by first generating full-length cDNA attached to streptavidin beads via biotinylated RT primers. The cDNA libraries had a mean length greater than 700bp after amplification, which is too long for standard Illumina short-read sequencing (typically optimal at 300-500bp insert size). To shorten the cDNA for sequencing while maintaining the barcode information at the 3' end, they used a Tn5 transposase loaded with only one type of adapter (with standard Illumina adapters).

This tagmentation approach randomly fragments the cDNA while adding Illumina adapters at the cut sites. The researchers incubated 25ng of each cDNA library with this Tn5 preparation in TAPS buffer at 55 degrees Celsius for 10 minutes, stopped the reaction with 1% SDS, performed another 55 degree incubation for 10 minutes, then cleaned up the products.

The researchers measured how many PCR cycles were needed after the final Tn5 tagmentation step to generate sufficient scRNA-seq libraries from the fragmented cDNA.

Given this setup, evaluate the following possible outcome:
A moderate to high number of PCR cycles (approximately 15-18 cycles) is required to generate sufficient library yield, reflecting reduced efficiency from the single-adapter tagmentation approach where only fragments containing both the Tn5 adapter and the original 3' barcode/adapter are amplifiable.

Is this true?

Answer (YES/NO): NO